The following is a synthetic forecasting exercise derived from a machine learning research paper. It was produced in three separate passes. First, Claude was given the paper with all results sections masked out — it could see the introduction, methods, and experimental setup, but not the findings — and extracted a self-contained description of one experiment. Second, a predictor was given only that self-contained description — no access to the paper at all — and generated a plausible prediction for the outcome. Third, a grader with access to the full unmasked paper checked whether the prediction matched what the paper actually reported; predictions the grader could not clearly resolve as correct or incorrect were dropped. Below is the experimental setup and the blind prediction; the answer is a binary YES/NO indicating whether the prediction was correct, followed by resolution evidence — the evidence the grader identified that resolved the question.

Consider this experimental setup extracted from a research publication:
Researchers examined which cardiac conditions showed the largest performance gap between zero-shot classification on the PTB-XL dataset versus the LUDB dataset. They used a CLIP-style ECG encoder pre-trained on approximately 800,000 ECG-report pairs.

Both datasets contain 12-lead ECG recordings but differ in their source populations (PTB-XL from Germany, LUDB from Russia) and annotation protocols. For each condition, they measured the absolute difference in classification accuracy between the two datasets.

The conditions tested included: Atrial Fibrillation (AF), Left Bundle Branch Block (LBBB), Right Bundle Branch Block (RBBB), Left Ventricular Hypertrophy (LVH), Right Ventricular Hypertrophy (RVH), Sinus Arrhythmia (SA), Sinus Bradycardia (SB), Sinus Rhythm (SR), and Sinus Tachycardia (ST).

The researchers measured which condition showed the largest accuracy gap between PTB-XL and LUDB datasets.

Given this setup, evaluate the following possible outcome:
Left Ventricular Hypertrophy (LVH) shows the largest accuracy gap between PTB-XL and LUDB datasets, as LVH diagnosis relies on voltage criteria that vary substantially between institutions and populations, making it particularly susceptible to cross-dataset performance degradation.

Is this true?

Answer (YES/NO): NO